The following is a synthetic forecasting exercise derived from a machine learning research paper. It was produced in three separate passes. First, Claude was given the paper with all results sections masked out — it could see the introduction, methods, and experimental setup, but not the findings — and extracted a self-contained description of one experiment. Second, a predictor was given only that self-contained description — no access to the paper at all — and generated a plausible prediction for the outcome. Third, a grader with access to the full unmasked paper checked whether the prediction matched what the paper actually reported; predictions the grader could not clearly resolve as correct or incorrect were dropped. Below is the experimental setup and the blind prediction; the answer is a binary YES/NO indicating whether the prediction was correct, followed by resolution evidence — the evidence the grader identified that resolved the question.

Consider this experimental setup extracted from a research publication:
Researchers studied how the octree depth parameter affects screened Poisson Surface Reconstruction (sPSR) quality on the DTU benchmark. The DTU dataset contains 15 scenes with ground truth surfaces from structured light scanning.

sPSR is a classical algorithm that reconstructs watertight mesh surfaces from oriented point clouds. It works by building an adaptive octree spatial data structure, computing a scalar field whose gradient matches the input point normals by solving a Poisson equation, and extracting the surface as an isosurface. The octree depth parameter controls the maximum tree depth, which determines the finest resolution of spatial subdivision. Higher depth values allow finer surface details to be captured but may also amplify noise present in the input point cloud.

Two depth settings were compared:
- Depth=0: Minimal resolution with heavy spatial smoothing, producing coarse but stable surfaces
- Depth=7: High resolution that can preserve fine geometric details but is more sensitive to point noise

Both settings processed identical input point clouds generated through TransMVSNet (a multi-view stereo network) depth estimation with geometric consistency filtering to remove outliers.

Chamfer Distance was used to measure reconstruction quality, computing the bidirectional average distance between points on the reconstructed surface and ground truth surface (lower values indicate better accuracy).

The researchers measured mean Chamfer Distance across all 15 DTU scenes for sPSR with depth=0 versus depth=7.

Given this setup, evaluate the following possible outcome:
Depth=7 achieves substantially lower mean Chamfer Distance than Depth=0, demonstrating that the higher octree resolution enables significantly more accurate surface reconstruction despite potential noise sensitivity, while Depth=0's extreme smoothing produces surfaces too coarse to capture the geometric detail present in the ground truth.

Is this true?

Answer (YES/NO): NO